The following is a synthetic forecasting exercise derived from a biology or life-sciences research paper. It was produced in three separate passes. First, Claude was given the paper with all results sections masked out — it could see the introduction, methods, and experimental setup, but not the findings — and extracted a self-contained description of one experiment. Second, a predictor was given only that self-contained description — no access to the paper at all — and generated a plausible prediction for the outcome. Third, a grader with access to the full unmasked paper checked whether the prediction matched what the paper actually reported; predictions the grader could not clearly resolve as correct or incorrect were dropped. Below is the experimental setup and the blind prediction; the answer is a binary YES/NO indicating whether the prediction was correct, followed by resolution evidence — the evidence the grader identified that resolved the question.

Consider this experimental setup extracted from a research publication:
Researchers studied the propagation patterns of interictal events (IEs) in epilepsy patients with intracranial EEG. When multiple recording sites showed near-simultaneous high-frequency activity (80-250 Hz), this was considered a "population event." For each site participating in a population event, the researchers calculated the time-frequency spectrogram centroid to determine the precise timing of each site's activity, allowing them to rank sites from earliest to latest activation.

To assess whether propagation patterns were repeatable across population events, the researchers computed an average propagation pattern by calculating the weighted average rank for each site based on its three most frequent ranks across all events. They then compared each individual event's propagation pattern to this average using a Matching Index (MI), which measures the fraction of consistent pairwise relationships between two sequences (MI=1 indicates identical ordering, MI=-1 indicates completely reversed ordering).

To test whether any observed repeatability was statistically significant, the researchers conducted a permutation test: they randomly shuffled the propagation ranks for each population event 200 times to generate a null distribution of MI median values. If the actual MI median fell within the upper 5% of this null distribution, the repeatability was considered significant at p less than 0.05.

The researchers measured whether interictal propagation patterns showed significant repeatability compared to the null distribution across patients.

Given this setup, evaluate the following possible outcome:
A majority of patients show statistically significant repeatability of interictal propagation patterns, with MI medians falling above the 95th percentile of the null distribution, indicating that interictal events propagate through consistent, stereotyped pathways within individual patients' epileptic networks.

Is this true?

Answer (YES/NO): YES